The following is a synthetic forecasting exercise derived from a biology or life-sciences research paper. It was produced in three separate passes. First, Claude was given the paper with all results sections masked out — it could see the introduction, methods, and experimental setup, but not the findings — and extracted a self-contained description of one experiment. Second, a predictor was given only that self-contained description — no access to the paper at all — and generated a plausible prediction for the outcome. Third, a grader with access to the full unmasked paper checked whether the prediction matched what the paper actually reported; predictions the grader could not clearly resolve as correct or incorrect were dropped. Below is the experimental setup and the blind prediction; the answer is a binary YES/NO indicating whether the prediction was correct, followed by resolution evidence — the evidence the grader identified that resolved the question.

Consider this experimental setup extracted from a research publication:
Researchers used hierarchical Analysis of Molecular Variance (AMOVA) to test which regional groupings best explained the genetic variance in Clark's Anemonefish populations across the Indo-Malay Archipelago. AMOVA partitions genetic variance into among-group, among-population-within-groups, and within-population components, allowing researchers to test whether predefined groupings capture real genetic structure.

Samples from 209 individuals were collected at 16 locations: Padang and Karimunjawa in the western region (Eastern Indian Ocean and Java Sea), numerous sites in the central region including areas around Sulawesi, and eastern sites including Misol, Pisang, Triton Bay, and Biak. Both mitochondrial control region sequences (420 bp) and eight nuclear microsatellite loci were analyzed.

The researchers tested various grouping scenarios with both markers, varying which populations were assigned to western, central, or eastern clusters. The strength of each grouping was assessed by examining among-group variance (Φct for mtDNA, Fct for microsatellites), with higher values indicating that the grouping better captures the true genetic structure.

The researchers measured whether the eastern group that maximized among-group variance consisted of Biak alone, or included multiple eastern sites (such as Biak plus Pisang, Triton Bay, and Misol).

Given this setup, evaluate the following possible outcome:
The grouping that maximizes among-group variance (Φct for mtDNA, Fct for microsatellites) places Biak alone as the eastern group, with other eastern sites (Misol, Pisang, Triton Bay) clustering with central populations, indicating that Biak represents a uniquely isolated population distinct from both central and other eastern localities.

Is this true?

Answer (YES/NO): YES